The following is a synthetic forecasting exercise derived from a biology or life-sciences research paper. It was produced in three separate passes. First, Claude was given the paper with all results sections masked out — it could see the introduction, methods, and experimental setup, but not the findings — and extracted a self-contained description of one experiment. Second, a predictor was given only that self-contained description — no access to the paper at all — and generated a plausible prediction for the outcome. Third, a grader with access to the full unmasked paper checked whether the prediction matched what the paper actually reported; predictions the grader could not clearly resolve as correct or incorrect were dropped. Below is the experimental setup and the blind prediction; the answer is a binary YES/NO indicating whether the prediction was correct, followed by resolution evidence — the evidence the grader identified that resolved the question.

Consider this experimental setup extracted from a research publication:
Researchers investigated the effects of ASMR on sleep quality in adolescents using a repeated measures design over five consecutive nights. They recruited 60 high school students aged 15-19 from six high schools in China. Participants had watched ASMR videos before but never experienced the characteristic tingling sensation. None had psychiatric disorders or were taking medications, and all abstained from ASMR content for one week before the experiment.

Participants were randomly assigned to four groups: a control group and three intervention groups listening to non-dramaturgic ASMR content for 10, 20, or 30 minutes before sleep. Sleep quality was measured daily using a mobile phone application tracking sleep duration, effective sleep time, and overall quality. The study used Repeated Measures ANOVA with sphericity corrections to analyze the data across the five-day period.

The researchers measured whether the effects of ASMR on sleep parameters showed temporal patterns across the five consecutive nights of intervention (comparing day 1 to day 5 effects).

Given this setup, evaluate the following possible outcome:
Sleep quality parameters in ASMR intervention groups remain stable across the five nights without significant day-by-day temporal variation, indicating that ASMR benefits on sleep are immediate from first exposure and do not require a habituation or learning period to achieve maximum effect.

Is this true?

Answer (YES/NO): NO